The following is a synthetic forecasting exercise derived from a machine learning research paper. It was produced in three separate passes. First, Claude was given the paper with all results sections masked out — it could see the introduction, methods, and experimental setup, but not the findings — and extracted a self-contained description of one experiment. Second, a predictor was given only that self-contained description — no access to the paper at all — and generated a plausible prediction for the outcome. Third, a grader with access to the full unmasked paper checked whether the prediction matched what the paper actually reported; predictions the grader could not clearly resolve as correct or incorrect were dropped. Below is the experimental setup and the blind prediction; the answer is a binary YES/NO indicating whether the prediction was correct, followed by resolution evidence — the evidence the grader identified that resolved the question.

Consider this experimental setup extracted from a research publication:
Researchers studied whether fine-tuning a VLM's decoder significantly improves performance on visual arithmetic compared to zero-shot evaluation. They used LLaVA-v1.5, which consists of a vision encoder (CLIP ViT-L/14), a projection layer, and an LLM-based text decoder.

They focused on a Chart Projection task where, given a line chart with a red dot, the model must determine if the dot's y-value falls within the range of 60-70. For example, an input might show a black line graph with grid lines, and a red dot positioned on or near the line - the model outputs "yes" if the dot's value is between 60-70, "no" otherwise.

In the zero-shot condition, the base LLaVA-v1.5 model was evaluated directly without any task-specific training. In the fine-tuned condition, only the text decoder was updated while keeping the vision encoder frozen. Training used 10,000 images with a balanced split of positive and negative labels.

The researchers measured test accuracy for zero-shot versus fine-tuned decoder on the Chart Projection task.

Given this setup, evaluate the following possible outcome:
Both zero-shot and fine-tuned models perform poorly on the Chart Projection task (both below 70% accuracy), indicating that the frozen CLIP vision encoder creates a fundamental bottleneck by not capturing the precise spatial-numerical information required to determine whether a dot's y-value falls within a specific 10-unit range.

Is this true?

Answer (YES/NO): NO